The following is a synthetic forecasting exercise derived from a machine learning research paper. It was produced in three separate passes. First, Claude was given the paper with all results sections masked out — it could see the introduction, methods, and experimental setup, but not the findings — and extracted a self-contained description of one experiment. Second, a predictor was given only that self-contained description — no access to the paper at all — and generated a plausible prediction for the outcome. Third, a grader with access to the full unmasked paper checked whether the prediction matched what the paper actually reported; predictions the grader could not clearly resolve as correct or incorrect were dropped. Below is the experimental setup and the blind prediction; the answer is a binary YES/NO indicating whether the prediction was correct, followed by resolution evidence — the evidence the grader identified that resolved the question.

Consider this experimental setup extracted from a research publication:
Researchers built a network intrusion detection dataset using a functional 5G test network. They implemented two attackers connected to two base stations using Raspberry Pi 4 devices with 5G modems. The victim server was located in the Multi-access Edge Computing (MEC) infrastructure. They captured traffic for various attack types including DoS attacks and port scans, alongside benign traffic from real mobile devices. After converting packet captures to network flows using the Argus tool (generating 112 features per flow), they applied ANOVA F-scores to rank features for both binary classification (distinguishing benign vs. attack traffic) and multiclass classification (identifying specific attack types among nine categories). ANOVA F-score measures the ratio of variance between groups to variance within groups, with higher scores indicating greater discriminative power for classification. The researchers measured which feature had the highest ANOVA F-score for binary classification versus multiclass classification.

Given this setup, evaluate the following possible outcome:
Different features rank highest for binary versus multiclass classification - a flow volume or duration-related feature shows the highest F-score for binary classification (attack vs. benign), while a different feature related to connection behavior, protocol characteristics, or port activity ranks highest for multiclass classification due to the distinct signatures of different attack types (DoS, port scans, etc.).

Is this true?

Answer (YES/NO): NO